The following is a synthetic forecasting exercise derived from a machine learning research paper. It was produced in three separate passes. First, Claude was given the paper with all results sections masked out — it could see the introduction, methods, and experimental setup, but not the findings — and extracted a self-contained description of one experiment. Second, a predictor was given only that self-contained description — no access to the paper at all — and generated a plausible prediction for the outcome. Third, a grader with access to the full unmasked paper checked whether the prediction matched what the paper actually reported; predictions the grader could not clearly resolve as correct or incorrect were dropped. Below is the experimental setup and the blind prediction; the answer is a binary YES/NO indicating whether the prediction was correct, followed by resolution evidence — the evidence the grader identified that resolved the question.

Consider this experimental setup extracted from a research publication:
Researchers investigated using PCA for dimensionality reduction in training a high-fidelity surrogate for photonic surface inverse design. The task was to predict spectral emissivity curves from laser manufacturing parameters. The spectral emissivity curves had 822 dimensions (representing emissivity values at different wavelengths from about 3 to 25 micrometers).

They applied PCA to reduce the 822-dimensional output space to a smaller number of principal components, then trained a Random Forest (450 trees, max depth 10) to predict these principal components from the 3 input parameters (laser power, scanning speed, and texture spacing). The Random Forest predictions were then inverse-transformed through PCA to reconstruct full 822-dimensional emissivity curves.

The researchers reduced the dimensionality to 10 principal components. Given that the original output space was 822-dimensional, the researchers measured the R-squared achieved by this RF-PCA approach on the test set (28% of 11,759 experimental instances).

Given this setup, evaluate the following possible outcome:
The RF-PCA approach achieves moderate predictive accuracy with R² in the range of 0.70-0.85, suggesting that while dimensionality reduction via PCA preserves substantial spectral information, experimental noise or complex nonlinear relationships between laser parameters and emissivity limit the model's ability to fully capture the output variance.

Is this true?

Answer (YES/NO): NO